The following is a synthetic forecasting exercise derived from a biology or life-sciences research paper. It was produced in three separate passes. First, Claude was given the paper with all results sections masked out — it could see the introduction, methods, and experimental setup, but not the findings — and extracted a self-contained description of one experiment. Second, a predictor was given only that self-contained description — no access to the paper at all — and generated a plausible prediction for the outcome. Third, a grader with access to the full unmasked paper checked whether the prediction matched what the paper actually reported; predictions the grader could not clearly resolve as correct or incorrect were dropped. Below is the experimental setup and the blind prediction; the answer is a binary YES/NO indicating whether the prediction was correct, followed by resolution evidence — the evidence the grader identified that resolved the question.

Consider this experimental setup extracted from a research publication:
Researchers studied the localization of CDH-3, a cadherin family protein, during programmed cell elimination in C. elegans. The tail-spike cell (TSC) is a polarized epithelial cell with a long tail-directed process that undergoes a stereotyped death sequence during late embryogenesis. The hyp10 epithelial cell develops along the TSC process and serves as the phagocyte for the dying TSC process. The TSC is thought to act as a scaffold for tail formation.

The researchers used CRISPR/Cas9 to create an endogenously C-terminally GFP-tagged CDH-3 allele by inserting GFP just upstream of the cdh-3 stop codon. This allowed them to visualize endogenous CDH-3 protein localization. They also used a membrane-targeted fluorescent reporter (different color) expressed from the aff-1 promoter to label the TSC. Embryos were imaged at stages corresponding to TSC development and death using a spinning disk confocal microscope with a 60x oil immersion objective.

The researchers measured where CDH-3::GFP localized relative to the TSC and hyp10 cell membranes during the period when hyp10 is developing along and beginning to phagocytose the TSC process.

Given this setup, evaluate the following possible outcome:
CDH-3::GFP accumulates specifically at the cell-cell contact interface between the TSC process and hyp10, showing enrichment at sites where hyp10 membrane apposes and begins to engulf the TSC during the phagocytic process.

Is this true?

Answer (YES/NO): YES